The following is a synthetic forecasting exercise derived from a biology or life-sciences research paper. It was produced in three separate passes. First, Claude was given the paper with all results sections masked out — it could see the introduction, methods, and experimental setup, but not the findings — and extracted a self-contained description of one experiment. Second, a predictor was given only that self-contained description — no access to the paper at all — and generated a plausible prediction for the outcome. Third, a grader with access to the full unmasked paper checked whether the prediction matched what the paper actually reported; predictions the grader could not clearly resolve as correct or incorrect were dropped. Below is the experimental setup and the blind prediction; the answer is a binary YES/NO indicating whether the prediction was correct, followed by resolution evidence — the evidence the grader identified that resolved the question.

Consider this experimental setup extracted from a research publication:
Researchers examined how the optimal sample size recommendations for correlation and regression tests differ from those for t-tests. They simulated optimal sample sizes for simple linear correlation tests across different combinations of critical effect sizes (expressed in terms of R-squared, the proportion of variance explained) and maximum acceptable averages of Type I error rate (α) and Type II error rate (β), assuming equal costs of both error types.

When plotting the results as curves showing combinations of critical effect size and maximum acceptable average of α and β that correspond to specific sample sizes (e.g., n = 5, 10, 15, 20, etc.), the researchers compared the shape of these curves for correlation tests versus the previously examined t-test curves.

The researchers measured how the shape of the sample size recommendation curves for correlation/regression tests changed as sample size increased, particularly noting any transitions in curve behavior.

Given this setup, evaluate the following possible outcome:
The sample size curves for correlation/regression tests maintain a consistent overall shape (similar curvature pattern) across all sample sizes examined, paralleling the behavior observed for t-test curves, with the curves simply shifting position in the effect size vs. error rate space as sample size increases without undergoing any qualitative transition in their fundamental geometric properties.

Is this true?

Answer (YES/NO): NO